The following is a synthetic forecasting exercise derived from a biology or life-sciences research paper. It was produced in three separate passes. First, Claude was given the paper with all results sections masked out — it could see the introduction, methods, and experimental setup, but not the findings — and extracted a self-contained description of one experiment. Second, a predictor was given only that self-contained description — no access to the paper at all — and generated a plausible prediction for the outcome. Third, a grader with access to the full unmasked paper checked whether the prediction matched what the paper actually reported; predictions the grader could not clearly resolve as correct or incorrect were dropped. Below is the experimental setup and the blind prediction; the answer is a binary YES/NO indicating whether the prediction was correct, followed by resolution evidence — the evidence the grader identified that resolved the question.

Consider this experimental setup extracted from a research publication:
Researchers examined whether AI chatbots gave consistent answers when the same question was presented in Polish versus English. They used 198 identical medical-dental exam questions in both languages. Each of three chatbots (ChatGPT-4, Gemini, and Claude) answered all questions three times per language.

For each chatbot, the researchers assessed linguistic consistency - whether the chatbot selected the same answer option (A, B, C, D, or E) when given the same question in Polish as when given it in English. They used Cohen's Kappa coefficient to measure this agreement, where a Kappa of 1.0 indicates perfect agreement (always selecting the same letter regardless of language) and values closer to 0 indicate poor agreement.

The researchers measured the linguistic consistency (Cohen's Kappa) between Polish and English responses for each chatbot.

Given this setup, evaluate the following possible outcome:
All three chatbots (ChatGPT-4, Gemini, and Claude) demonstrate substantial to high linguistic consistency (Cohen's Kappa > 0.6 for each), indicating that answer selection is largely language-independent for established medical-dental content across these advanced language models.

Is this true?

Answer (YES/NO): NO